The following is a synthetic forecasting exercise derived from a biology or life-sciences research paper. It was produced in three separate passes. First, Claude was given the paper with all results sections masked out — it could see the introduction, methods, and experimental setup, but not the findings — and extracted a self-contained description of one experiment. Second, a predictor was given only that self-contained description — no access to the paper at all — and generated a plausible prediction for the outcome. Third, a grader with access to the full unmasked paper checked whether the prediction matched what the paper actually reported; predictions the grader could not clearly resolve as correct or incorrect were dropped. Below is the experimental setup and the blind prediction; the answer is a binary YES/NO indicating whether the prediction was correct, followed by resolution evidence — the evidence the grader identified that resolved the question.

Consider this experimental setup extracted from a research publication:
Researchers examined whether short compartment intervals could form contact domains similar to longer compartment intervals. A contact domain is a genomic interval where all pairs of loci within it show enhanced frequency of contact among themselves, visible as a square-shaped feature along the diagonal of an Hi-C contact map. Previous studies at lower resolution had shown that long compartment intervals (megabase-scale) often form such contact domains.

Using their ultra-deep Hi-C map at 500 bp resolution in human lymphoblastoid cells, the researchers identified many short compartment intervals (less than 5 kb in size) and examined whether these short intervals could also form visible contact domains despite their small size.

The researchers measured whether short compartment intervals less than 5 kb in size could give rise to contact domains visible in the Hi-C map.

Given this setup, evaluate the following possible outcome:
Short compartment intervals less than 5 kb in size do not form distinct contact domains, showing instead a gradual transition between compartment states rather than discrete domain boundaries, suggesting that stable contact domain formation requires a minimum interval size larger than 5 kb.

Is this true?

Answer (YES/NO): NO